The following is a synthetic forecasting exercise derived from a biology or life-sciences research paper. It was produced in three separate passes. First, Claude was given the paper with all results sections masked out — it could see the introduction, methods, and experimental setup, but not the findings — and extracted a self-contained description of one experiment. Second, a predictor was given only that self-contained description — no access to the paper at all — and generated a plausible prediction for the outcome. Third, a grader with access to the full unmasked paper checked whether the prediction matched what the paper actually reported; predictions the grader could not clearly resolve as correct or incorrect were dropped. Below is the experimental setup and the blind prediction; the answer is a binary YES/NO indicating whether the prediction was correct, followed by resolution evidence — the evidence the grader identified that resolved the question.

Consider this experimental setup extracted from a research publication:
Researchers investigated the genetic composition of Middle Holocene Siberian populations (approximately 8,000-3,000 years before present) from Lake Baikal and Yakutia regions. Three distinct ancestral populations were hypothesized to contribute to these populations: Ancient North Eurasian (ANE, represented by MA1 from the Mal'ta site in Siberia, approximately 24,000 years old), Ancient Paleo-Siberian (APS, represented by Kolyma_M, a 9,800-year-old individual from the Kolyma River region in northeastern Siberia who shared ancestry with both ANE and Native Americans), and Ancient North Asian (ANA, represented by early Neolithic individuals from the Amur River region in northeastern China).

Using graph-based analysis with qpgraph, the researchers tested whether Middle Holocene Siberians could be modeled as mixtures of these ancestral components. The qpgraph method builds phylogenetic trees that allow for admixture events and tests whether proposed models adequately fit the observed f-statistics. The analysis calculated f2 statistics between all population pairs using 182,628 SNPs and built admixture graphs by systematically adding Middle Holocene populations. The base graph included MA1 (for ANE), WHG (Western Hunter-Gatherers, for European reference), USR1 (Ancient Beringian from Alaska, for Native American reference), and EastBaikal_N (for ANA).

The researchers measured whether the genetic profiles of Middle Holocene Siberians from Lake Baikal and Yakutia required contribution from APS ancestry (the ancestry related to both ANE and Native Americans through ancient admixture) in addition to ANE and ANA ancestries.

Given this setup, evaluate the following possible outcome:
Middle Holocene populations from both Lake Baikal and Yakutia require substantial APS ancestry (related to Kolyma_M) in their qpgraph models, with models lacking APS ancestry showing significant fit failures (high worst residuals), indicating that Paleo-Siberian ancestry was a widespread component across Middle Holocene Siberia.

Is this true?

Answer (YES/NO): YES